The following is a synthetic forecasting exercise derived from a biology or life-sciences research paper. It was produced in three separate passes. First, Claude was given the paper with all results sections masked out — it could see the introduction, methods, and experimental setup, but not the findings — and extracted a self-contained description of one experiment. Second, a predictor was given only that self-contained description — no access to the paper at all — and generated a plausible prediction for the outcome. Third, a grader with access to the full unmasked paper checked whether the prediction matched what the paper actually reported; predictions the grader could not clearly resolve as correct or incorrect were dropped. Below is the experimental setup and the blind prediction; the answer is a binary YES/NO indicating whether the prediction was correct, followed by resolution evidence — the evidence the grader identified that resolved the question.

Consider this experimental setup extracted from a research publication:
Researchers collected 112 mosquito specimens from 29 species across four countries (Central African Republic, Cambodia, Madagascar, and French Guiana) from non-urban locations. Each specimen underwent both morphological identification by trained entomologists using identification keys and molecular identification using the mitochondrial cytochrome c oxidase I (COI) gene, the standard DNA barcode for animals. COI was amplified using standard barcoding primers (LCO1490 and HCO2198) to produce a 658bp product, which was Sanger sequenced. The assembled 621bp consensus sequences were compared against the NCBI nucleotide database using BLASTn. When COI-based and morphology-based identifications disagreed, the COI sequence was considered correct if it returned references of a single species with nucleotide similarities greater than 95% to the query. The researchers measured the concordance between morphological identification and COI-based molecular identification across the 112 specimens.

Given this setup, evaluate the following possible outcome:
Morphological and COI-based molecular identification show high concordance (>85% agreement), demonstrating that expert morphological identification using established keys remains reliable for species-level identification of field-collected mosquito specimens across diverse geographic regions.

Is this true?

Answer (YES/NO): NO